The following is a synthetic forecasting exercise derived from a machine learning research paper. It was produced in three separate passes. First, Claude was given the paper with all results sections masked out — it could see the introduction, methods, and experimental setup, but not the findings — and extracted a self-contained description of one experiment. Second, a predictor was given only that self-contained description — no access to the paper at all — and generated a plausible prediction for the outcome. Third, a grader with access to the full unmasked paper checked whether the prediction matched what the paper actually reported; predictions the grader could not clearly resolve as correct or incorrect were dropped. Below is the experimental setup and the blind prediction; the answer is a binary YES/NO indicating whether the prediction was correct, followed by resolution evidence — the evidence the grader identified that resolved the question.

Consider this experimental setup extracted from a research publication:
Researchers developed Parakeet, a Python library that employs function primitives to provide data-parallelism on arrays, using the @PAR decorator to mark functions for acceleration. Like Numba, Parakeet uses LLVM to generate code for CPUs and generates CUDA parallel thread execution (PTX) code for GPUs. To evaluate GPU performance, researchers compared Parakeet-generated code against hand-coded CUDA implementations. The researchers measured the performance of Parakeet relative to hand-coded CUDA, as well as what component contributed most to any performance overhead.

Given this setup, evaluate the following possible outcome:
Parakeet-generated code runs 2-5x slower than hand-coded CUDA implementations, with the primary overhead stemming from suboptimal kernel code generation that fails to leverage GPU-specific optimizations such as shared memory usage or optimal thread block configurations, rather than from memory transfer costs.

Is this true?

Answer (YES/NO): NO